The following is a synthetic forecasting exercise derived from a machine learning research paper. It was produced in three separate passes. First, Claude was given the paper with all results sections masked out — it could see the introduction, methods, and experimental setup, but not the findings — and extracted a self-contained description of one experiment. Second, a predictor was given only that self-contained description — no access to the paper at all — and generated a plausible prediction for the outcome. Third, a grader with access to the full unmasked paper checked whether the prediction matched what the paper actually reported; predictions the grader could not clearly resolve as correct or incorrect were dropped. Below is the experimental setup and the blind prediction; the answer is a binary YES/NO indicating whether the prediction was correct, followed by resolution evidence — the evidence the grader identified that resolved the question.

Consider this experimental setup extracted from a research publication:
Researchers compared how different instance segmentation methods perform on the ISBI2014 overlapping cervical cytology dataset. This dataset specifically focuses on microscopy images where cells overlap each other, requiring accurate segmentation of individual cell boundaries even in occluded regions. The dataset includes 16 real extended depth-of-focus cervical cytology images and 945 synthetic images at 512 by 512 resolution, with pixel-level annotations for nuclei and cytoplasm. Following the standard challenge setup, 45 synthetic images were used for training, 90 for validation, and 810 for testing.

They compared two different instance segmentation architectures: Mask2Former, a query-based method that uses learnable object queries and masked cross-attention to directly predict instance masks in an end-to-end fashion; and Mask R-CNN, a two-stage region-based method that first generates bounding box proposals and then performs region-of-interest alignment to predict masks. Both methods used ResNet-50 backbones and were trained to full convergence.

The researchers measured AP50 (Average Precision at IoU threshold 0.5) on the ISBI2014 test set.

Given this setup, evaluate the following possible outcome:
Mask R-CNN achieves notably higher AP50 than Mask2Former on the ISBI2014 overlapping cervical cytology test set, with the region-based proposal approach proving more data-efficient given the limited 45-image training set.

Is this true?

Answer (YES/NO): NO